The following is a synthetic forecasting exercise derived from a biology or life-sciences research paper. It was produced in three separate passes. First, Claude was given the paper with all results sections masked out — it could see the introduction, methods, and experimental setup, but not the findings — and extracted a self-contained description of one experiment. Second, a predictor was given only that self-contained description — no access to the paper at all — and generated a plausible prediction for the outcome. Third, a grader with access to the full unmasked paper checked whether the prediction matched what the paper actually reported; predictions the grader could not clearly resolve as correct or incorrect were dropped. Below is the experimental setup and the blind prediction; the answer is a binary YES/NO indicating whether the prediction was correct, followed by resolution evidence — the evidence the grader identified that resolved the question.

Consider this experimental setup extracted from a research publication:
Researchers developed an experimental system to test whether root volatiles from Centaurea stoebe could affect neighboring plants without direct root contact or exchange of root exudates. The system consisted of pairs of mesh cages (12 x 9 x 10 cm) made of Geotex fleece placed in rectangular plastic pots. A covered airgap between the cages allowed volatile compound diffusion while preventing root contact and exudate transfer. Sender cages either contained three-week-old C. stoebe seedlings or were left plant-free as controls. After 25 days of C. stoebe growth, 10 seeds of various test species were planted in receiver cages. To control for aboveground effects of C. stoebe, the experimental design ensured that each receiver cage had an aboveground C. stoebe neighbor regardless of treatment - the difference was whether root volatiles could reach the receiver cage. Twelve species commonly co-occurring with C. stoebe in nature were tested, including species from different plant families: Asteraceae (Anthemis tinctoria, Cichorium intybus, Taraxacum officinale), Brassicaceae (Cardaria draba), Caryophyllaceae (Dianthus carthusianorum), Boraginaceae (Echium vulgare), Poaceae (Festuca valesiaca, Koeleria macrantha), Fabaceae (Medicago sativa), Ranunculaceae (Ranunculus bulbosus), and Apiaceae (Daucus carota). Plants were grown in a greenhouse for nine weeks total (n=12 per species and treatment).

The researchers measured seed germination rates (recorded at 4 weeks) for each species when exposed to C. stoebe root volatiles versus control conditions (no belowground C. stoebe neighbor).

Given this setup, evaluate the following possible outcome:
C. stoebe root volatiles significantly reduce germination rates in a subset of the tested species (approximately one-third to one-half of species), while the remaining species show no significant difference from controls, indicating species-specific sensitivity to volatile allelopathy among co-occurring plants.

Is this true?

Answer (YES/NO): NO